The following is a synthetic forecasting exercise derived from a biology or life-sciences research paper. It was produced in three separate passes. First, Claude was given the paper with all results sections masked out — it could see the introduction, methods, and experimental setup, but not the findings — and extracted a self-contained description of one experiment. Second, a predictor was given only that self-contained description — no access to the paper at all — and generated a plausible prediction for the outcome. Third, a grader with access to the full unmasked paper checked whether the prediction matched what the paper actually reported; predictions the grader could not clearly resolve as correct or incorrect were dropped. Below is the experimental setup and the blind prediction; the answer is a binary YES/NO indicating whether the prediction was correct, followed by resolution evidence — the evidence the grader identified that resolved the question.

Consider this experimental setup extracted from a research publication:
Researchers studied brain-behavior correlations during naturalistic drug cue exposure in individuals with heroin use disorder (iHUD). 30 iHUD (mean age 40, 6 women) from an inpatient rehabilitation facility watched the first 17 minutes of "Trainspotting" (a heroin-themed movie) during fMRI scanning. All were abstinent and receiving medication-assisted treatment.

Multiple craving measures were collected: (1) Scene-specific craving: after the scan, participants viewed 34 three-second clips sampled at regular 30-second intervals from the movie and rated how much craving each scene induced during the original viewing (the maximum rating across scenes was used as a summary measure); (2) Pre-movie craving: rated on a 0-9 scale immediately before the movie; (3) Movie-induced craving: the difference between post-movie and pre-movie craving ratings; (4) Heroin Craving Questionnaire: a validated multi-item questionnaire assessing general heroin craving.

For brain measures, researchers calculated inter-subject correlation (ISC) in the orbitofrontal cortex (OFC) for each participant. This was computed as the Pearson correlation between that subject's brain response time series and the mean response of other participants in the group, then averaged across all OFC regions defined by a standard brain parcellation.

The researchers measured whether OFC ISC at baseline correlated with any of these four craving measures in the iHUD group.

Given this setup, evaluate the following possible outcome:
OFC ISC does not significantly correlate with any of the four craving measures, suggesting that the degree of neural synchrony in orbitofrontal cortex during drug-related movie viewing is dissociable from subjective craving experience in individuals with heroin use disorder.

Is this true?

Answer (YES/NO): NO